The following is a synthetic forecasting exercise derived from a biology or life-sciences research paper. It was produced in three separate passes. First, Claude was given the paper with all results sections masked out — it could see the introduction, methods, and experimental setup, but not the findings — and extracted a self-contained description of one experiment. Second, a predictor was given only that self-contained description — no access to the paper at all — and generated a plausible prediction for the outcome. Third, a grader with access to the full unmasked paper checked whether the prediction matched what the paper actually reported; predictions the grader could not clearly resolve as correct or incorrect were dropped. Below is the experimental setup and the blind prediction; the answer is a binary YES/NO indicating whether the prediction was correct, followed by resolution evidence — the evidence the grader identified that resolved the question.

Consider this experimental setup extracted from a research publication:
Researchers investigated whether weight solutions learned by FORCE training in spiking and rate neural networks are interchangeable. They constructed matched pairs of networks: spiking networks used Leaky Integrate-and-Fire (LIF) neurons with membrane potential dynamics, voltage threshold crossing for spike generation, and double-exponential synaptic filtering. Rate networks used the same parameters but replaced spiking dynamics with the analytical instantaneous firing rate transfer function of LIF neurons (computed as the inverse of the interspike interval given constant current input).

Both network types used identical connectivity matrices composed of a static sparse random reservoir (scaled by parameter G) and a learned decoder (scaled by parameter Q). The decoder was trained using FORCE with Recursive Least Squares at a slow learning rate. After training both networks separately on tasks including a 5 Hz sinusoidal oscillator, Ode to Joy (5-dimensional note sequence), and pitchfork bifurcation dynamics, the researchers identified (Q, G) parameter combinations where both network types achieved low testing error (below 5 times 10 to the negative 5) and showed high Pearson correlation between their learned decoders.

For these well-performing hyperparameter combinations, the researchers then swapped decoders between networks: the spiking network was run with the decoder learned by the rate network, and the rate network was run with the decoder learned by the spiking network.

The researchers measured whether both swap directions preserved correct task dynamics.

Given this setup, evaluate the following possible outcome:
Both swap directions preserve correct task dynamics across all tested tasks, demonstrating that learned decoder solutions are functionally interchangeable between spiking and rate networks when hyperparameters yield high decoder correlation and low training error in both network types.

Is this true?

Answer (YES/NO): YES